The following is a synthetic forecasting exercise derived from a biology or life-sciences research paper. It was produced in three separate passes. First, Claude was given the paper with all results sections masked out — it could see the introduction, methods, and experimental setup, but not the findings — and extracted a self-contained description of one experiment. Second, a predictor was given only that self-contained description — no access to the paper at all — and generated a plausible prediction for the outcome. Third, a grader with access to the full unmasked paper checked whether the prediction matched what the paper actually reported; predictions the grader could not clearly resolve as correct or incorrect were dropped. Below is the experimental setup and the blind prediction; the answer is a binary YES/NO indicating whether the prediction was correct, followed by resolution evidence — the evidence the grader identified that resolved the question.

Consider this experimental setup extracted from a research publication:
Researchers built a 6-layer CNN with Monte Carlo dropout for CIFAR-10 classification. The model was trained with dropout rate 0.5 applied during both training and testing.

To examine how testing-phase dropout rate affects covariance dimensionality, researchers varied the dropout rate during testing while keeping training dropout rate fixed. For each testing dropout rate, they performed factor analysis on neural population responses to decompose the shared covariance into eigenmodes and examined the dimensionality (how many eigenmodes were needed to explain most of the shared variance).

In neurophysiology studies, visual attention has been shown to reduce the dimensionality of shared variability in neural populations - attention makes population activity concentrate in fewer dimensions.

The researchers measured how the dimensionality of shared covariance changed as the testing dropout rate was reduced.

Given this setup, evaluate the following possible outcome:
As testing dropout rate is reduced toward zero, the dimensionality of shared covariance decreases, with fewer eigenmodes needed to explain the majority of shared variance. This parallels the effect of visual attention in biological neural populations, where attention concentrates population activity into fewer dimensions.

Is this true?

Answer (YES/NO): NO